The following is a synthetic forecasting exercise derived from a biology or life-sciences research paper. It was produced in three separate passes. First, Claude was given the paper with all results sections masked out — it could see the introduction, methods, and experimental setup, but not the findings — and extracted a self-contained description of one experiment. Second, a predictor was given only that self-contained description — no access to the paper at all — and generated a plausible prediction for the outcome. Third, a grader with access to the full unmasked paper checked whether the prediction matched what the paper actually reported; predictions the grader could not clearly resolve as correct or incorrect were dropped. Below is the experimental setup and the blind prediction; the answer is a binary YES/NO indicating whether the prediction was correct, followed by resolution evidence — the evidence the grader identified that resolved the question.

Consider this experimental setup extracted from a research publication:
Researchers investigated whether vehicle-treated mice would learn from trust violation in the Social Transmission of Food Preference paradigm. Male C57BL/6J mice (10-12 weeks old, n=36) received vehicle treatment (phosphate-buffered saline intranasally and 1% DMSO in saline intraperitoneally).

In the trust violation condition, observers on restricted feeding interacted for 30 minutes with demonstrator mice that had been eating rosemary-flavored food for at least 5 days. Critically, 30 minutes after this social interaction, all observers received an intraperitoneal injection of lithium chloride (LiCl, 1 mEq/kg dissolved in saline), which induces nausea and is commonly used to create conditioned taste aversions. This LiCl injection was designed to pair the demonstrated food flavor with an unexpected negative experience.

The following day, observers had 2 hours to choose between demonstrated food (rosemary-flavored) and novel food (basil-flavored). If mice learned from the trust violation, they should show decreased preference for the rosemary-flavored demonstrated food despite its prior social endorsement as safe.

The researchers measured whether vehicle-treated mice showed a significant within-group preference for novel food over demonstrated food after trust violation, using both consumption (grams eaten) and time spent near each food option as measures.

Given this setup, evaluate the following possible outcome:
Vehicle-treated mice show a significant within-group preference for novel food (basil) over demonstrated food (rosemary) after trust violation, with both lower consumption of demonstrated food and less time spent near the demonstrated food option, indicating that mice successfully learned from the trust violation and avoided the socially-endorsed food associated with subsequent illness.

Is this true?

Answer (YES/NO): NO